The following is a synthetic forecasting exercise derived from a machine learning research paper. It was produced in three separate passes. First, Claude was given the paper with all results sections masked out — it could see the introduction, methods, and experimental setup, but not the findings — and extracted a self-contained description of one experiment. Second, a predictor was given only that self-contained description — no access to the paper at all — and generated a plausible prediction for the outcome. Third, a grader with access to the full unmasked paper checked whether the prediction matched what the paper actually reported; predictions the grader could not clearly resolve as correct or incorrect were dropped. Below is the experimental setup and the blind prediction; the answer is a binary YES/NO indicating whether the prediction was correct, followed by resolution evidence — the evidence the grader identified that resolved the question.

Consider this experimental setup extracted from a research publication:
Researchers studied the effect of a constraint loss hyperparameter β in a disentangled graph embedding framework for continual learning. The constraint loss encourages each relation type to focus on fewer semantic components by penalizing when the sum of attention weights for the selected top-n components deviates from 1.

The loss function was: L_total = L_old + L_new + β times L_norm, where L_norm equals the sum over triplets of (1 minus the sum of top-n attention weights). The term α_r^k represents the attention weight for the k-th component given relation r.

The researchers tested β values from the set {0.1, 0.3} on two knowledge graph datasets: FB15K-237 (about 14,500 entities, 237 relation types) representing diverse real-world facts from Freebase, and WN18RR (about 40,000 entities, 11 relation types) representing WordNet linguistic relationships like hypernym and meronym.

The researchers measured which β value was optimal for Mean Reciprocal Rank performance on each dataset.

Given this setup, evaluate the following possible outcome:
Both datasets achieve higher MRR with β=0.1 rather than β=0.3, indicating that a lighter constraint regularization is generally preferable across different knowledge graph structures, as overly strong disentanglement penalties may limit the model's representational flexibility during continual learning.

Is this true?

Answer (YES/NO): NO